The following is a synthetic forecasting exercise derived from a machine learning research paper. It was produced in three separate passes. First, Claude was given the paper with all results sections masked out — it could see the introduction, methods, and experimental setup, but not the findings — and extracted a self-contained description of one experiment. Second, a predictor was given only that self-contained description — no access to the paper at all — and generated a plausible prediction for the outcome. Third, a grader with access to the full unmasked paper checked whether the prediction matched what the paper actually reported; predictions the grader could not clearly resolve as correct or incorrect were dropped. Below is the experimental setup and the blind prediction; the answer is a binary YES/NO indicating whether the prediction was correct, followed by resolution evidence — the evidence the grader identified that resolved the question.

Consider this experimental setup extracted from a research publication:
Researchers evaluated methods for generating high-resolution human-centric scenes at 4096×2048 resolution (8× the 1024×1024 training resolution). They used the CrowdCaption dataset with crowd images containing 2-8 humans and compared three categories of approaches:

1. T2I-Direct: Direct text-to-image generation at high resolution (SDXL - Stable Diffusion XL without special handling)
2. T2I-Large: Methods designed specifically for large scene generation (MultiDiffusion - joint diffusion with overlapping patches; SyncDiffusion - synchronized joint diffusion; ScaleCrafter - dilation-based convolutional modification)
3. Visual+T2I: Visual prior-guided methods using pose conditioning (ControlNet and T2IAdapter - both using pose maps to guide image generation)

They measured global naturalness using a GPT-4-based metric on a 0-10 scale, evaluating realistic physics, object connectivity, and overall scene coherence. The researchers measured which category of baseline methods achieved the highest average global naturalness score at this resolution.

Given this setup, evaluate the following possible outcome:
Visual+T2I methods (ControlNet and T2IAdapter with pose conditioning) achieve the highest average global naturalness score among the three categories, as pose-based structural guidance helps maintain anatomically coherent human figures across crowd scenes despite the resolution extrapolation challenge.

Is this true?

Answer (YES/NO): NO